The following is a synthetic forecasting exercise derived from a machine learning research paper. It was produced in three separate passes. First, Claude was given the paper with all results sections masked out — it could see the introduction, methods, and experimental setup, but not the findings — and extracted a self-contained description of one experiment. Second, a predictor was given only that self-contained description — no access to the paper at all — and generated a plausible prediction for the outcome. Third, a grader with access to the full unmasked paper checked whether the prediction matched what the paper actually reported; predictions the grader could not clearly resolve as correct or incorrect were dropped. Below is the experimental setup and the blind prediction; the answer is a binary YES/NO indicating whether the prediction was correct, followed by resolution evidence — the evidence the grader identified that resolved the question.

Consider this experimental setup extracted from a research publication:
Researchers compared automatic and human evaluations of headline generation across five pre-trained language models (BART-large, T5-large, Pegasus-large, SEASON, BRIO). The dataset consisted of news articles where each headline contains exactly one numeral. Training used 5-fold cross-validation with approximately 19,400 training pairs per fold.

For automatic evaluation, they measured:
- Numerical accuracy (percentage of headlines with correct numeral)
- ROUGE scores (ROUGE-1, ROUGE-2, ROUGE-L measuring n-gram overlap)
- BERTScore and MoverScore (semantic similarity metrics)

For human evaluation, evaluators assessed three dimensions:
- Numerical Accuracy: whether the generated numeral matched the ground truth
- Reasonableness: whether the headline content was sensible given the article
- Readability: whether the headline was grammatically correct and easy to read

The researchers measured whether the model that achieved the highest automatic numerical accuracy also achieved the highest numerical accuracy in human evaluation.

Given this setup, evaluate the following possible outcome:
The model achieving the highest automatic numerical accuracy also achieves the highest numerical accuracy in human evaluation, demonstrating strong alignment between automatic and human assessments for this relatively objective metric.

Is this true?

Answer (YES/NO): NO